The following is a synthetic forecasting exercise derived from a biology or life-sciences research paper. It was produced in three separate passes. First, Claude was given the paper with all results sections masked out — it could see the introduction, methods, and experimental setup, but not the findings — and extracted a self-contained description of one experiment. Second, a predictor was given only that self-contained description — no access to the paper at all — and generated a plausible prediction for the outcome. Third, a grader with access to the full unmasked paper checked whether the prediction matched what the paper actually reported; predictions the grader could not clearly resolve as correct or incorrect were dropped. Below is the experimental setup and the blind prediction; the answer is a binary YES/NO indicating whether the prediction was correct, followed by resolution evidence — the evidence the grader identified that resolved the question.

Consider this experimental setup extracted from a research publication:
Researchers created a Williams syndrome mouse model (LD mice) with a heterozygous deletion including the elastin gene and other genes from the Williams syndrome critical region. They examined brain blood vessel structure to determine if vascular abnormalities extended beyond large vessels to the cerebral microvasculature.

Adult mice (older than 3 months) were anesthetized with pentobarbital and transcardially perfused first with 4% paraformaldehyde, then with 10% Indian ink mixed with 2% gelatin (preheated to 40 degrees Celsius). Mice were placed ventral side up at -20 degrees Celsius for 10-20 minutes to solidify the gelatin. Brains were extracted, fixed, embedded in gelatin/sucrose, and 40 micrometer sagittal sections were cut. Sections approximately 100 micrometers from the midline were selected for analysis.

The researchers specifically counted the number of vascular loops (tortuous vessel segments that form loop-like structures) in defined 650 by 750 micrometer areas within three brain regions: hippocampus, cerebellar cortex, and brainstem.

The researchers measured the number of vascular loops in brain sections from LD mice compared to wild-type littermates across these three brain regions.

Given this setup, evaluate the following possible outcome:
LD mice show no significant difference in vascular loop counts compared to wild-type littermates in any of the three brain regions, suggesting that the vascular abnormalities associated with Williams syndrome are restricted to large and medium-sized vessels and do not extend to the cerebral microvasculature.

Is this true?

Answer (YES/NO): NO